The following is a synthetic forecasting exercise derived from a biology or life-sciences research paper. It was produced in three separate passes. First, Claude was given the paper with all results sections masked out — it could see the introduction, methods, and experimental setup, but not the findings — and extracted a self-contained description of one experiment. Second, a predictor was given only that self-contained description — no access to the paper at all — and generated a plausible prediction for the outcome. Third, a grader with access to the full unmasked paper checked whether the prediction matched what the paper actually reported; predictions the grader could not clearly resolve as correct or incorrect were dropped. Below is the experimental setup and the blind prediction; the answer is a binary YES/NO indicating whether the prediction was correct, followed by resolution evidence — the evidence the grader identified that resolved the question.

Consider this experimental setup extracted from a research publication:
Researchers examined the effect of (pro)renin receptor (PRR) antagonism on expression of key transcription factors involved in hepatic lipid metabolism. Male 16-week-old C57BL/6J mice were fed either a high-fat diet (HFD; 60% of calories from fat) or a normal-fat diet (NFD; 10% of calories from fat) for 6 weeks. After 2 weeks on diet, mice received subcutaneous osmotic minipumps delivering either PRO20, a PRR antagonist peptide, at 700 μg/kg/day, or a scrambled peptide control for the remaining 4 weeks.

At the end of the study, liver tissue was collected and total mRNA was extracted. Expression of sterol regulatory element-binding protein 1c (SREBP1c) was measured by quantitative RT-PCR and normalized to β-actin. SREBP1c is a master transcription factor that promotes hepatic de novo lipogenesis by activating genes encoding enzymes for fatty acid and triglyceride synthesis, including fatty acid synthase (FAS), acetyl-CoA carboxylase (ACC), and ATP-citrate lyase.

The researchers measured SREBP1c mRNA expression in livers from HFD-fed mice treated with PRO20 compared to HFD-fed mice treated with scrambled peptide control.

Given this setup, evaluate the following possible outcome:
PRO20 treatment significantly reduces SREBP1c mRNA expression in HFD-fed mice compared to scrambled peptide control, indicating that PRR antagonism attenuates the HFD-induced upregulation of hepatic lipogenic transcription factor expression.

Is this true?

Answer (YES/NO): NO